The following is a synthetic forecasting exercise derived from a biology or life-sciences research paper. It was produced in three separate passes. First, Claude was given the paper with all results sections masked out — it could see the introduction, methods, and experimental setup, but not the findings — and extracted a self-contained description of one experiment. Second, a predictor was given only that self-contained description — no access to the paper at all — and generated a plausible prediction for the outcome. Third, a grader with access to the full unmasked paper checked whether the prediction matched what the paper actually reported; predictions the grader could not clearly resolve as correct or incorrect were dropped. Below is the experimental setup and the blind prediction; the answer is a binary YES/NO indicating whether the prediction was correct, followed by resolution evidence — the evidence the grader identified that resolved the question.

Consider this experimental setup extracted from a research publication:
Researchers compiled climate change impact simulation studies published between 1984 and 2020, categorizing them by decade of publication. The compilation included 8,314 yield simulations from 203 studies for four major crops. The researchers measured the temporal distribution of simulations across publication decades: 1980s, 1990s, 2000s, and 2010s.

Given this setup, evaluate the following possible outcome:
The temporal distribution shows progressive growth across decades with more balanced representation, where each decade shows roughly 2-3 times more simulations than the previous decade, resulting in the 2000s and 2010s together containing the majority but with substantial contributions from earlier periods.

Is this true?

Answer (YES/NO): NO